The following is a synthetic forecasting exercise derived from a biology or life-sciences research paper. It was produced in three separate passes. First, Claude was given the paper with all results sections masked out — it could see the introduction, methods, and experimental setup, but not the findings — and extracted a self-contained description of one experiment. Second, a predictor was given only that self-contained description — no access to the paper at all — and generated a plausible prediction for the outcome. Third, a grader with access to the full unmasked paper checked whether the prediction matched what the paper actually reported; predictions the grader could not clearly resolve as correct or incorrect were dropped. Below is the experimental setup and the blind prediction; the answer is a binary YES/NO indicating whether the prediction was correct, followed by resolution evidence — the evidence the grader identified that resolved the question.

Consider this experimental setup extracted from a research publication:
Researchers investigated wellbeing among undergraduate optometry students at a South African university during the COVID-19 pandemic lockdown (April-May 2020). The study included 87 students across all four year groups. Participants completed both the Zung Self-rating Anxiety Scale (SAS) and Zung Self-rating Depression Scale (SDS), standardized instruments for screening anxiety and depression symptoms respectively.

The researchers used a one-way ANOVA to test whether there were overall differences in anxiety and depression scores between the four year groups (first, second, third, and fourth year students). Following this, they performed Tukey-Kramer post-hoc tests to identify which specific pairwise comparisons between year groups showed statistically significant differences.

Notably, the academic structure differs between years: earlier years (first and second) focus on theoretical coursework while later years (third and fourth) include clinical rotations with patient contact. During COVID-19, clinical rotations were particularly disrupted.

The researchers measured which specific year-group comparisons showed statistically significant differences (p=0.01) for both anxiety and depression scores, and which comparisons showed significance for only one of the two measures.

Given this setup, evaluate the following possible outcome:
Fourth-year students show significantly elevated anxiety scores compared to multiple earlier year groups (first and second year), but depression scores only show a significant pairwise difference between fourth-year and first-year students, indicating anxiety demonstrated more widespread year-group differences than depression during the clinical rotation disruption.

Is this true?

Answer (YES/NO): NO